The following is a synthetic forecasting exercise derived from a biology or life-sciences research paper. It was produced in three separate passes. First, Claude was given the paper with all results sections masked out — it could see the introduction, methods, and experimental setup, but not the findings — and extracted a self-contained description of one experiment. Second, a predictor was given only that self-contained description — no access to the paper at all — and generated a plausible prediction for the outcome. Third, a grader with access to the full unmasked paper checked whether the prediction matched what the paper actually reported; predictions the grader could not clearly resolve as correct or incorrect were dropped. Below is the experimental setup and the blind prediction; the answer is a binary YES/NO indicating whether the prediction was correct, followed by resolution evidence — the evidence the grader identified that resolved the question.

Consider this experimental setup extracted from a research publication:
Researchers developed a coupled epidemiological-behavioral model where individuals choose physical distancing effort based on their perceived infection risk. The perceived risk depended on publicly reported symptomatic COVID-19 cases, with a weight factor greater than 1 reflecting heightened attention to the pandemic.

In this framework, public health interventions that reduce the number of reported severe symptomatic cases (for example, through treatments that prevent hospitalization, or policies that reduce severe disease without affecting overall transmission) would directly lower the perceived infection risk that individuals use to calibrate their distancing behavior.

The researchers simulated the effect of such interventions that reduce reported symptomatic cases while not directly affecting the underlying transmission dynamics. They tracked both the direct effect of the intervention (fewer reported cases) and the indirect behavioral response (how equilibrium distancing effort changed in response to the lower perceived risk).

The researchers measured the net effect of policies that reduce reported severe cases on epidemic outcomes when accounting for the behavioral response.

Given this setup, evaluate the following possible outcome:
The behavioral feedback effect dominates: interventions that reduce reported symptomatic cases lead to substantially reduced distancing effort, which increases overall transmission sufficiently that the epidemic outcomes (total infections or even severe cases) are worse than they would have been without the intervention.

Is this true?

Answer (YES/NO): NO